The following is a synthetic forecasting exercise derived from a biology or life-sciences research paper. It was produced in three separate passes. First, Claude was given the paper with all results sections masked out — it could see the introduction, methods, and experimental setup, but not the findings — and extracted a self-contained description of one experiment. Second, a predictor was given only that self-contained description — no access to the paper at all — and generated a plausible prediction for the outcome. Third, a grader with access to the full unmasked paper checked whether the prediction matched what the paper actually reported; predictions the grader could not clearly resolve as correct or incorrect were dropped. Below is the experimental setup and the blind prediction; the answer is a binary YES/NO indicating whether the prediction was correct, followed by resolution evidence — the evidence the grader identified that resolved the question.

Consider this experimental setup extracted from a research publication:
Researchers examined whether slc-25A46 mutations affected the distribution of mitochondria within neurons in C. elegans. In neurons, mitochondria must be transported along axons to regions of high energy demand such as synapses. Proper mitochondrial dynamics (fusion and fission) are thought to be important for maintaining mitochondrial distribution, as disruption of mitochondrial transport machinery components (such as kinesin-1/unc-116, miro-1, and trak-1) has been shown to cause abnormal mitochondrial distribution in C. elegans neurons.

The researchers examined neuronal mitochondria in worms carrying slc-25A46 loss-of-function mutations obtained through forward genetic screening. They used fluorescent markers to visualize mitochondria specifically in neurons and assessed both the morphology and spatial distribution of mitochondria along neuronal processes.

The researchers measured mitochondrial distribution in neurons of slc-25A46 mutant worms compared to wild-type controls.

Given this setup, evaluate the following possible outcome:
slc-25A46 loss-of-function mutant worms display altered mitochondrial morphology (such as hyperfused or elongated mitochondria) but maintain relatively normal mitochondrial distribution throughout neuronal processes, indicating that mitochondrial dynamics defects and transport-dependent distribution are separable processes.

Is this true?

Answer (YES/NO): NO